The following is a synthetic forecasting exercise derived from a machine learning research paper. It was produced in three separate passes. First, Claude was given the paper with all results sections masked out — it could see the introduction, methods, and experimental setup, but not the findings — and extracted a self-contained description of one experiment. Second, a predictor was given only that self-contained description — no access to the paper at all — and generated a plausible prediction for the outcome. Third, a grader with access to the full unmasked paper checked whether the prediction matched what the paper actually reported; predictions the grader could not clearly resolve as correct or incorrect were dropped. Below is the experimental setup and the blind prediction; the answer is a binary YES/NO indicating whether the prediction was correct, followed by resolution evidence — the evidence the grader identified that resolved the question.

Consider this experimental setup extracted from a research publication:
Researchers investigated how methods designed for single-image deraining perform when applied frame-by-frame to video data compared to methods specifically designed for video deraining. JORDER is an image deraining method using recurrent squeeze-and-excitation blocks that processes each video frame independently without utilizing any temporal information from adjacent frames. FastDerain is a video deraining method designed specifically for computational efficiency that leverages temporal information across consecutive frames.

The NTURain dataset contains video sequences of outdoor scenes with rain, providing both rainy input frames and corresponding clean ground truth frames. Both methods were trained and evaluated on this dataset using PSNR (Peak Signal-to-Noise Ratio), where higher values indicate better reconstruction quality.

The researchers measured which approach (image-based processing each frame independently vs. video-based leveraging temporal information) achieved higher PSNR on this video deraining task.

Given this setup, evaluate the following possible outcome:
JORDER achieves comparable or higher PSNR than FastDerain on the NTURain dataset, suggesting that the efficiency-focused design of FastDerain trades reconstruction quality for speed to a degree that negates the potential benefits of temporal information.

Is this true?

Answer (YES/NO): YES